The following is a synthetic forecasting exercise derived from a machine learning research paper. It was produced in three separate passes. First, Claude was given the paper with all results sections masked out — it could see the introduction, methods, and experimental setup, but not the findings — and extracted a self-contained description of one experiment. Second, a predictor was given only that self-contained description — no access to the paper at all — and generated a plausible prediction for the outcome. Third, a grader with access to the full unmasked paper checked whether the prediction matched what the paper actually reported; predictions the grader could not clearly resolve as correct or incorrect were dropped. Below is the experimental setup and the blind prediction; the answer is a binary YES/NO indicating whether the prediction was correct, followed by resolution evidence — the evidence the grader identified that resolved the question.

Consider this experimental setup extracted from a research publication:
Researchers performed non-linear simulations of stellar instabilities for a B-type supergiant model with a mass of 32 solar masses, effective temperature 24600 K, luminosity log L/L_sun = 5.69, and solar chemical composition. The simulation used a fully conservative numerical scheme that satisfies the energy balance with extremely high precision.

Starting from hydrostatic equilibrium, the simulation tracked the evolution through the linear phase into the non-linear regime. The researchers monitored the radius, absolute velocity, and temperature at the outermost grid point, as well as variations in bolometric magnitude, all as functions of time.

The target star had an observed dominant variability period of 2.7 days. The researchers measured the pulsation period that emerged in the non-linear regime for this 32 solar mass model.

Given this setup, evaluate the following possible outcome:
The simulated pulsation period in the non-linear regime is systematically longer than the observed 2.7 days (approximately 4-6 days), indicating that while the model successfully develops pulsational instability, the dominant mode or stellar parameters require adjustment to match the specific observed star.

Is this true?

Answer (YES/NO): NO